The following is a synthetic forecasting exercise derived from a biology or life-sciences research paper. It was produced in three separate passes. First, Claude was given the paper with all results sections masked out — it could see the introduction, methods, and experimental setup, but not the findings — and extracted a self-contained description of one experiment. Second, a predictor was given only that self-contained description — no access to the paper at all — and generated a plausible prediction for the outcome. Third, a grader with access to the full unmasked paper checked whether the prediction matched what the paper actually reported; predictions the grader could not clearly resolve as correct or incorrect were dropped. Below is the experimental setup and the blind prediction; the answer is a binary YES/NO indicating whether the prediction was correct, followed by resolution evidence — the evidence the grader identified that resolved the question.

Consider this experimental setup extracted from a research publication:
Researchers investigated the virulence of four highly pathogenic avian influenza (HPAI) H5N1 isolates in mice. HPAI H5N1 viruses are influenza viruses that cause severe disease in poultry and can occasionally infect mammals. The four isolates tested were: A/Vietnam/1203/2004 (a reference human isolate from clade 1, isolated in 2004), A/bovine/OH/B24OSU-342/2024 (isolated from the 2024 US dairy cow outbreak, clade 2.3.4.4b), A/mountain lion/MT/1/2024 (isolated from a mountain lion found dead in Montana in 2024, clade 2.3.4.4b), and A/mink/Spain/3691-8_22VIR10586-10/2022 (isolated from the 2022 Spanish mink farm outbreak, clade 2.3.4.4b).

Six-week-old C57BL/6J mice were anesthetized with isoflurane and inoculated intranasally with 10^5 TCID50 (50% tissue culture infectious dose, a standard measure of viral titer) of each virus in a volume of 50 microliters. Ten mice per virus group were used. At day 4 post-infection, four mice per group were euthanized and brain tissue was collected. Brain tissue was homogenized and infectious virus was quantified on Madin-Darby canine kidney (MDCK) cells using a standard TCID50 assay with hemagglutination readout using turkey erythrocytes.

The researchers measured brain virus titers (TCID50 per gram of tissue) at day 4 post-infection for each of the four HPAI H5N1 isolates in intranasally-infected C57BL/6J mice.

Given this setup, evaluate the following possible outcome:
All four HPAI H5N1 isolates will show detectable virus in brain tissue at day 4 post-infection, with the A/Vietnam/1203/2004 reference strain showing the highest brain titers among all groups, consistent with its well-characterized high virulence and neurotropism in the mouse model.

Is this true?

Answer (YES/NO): NO